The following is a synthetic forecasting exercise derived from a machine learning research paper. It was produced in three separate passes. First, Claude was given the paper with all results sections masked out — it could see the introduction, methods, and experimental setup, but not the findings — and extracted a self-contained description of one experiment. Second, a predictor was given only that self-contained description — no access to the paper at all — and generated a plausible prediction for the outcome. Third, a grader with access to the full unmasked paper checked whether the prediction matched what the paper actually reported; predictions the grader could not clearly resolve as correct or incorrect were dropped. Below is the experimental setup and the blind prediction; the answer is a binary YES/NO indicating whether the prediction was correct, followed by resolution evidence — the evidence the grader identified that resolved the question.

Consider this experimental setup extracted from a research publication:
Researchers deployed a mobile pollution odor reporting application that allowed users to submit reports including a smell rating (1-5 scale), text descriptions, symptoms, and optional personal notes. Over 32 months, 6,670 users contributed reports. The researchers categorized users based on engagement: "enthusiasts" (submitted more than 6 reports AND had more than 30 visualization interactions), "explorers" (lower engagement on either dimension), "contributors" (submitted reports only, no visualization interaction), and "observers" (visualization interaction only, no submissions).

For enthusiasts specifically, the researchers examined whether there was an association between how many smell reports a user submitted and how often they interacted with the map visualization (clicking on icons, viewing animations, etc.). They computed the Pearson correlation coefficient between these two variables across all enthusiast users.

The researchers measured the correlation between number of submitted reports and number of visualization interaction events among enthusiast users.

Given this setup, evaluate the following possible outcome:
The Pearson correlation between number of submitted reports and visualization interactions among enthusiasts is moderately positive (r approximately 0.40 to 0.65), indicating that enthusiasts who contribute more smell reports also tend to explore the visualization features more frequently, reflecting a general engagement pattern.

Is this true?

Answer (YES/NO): NO